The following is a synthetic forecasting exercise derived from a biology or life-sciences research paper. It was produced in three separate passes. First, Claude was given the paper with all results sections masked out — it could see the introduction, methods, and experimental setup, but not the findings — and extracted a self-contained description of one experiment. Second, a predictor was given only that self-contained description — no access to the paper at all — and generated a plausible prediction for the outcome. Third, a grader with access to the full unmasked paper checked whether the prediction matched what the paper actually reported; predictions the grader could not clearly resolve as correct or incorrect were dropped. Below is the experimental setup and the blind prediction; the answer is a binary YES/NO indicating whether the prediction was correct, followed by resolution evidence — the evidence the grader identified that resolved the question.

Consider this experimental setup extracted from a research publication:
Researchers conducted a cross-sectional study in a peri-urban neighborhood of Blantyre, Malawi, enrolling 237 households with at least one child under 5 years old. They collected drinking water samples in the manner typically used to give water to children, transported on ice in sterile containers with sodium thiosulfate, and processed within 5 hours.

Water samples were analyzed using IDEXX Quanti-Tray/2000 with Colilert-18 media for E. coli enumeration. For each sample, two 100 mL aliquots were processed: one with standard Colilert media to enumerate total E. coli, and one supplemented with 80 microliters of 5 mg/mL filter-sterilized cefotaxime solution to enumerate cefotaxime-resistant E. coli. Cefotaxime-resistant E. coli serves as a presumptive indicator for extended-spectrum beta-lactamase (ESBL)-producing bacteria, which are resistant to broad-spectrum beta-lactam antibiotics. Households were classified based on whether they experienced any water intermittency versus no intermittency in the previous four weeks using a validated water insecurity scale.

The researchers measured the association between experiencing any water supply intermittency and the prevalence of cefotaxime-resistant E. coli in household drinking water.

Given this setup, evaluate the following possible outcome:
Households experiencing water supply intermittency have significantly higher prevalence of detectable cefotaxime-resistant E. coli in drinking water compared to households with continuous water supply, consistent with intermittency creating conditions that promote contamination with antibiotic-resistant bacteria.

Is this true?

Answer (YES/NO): NO